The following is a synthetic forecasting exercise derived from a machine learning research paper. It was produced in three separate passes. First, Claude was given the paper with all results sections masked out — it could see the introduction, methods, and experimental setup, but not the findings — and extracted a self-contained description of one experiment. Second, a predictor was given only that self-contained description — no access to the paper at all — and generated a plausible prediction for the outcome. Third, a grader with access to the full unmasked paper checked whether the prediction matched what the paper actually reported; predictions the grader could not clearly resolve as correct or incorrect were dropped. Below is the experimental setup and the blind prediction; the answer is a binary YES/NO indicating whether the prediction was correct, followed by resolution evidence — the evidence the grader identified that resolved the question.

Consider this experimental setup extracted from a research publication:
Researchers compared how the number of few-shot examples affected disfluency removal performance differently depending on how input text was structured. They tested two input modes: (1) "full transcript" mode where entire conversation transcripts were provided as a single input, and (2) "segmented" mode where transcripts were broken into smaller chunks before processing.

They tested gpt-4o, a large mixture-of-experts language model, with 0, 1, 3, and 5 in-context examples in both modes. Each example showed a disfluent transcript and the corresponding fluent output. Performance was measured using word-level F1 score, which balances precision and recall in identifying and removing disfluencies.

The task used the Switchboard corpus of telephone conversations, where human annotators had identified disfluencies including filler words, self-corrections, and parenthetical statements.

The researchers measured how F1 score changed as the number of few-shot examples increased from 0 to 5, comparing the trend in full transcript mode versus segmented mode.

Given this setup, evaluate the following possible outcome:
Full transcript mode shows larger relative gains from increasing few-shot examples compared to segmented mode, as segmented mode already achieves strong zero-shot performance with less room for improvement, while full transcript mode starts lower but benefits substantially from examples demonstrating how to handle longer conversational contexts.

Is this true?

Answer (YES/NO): NO